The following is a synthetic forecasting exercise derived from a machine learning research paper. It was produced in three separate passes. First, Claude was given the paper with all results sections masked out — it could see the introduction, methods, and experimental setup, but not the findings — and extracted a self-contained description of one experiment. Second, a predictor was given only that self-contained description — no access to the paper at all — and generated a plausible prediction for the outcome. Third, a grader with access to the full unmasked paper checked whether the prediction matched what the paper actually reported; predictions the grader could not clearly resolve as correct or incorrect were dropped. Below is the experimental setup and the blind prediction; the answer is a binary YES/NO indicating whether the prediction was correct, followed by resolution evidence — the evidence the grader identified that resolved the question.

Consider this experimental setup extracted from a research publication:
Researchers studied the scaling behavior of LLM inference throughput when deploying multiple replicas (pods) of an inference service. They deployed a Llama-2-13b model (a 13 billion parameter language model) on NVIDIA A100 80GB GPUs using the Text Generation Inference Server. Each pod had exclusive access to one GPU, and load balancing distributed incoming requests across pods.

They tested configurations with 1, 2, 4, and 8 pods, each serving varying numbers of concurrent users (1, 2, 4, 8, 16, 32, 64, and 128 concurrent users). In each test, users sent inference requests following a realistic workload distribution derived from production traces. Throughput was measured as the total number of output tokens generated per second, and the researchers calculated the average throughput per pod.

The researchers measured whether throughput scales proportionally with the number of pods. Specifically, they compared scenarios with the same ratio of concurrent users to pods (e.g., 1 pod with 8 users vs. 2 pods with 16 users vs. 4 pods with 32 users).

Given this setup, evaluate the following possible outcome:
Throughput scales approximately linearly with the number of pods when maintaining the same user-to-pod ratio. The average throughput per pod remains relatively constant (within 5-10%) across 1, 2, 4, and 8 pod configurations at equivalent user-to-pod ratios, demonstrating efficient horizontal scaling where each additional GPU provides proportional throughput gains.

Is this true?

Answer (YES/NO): YES